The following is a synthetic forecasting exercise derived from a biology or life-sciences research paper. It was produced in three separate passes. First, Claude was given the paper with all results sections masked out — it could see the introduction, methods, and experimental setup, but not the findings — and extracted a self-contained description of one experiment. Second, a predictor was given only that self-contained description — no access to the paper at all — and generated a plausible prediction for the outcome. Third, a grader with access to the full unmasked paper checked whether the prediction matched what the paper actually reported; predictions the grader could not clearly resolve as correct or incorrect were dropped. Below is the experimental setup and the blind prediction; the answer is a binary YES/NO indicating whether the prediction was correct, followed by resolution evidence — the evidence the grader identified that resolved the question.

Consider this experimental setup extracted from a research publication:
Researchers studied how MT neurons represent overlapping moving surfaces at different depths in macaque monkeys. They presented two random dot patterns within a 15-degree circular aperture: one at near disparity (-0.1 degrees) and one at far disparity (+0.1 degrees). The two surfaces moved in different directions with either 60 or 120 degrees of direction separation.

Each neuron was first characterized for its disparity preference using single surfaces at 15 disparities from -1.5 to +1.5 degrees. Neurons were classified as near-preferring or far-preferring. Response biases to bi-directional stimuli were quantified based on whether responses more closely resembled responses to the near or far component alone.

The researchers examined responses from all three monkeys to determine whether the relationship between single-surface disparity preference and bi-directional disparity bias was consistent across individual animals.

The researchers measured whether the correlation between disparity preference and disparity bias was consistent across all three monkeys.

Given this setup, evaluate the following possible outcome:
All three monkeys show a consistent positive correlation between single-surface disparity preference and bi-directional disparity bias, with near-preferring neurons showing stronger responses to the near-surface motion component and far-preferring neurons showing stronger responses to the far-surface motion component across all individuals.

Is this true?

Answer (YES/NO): NO